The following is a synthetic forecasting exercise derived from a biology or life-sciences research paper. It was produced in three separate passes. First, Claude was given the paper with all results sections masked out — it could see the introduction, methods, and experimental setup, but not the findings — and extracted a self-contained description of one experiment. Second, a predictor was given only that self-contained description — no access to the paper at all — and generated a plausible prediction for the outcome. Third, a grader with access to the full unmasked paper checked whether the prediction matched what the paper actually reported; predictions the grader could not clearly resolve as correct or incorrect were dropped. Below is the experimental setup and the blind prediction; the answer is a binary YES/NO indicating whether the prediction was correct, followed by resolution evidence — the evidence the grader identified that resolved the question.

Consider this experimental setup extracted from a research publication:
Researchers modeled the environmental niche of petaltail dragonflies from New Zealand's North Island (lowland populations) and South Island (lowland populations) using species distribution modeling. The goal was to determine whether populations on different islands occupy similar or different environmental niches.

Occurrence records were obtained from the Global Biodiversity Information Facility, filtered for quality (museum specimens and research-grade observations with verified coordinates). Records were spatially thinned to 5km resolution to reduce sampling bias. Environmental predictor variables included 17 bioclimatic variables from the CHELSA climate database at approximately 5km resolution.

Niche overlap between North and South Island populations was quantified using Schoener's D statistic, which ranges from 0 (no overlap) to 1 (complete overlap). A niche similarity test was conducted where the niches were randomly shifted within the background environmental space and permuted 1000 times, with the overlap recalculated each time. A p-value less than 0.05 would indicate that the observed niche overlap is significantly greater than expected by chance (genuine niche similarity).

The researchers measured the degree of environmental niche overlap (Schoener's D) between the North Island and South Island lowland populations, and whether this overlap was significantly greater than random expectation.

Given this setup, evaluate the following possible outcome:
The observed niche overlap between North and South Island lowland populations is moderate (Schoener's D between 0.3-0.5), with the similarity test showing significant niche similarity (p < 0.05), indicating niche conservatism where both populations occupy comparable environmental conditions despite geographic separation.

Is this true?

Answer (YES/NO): NO